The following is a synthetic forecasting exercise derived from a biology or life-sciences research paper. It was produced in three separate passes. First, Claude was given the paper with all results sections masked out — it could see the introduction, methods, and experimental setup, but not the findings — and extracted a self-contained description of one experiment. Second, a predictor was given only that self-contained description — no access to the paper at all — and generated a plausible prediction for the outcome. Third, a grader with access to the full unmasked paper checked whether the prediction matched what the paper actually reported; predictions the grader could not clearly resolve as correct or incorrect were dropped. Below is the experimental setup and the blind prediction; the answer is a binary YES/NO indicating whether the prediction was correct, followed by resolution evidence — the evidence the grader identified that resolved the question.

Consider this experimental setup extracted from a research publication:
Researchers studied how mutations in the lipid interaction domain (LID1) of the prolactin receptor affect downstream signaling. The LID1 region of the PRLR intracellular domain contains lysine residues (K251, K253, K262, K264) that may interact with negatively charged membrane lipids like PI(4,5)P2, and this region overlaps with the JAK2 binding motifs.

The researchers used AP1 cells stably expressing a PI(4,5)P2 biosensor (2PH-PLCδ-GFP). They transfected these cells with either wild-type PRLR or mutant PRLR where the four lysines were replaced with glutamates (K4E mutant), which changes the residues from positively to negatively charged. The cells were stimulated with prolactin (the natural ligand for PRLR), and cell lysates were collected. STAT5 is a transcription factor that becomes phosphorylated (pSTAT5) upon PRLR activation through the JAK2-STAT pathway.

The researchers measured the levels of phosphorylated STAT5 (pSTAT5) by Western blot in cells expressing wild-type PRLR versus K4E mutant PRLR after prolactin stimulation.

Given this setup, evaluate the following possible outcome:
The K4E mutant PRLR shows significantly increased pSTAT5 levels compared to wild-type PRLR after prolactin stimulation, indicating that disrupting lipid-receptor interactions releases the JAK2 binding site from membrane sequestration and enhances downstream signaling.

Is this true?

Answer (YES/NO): NO